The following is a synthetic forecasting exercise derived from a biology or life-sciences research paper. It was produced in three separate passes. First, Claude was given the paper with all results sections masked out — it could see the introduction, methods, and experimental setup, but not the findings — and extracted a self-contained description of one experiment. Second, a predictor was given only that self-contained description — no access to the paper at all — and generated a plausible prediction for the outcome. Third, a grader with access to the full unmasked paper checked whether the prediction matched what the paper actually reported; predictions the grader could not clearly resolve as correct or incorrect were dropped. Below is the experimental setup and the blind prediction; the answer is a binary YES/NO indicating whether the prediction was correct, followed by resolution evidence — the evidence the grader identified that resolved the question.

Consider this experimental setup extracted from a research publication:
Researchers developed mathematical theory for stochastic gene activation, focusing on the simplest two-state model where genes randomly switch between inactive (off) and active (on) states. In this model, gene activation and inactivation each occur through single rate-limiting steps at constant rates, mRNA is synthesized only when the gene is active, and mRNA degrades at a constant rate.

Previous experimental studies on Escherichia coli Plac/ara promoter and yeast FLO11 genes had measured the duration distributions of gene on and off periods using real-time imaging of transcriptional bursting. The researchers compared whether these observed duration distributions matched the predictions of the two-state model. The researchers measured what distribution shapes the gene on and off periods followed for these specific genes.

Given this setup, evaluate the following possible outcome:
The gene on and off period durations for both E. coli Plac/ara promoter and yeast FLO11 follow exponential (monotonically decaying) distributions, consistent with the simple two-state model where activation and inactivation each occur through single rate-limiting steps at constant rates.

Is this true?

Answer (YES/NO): YES